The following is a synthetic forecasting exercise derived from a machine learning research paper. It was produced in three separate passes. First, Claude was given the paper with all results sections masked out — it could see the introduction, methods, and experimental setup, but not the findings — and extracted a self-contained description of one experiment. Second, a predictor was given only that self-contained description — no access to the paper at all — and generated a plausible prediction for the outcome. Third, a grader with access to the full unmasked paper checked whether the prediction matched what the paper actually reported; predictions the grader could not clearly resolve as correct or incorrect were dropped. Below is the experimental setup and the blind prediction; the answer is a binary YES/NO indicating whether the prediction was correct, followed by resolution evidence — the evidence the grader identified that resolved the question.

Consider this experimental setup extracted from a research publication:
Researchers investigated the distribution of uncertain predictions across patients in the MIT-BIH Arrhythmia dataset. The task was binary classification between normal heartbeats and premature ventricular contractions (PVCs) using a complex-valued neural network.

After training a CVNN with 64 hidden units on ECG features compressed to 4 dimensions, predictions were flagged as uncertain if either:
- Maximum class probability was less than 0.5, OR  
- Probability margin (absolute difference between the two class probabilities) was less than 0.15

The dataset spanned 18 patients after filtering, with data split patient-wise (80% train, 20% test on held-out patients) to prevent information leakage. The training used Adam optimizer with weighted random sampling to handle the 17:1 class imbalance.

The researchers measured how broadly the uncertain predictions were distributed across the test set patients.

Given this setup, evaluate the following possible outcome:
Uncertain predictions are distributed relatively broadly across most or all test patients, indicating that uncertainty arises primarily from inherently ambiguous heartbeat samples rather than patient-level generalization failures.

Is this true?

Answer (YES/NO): YES